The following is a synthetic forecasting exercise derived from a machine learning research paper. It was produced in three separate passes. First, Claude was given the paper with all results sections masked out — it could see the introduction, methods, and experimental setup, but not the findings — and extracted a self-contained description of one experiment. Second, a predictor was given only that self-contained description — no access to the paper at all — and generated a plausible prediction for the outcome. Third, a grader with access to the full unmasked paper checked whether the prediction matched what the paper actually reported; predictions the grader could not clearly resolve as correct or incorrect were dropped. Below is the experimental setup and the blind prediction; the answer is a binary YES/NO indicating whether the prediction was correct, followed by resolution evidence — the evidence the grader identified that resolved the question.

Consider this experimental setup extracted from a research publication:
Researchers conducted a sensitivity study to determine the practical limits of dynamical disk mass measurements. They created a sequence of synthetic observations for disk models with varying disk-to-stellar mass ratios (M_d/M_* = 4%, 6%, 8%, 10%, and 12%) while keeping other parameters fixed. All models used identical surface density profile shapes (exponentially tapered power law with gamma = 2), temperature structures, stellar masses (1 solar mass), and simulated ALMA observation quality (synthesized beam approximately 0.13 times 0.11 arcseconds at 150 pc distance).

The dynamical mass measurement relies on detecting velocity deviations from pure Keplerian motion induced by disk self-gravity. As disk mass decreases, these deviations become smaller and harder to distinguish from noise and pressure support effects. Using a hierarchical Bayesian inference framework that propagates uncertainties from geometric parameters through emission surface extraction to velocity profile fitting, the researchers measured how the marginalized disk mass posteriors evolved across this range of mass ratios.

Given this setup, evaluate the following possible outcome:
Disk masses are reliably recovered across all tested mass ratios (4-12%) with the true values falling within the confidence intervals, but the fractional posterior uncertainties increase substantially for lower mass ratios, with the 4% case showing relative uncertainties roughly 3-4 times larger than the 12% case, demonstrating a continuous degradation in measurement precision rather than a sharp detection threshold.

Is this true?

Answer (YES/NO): NO